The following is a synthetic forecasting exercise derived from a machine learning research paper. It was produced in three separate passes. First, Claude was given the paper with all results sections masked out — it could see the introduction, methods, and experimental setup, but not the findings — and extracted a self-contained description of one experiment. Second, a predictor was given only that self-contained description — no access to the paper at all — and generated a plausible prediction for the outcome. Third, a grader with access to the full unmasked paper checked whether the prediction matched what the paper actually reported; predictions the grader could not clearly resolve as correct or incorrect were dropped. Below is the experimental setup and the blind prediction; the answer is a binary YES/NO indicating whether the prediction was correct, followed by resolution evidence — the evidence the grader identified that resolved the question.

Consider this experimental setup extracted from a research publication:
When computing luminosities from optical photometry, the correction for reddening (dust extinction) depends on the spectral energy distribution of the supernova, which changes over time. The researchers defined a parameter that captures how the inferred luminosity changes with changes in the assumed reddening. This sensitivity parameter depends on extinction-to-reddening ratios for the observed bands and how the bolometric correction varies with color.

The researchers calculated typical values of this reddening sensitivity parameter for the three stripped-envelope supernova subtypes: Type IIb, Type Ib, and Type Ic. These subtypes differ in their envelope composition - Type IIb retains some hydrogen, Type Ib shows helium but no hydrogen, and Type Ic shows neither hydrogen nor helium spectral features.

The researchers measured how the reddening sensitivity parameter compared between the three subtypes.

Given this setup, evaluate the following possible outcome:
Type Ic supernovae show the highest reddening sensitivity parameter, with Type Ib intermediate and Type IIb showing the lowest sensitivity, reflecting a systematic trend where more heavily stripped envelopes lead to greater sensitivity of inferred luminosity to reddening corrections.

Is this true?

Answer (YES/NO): YES